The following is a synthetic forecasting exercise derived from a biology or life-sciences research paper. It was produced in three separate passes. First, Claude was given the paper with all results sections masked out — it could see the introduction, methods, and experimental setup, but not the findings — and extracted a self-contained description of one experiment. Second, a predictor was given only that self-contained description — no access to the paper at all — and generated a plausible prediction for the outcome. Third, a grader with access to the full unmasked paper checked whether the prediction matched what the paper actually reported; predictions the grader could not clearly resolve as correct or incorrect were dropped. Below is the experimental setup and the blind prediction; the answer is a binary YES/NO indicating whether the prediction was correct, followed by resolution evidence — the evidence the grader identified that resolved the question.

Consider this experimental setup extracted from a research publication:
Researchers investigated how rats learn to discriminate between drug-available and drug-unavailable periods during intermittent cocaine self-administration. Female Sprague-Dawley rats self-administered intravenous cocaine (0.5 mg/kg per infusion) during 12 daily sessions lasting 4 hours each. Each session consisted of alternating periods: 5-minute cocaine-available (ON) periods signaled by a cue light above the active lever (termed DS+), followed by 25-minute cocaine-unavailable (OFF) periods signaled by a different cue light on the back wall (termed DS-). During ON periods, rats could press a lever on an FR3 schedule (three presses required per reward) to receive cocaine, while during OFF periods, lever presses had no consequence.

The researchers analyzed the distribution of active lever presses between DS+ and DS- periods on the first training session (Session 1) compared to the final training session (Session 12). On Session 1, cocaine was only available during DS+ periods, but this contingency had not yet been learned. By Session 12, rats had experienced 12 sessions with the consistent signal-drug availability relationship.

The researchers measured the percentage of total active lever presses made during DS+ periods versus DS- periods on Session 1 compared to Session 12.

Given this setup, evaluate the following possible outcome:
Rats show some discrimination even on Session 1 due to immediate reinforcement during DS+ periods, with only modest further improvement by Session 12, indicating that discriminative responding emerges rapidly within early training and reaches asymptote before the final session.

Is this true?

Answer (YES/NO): NO